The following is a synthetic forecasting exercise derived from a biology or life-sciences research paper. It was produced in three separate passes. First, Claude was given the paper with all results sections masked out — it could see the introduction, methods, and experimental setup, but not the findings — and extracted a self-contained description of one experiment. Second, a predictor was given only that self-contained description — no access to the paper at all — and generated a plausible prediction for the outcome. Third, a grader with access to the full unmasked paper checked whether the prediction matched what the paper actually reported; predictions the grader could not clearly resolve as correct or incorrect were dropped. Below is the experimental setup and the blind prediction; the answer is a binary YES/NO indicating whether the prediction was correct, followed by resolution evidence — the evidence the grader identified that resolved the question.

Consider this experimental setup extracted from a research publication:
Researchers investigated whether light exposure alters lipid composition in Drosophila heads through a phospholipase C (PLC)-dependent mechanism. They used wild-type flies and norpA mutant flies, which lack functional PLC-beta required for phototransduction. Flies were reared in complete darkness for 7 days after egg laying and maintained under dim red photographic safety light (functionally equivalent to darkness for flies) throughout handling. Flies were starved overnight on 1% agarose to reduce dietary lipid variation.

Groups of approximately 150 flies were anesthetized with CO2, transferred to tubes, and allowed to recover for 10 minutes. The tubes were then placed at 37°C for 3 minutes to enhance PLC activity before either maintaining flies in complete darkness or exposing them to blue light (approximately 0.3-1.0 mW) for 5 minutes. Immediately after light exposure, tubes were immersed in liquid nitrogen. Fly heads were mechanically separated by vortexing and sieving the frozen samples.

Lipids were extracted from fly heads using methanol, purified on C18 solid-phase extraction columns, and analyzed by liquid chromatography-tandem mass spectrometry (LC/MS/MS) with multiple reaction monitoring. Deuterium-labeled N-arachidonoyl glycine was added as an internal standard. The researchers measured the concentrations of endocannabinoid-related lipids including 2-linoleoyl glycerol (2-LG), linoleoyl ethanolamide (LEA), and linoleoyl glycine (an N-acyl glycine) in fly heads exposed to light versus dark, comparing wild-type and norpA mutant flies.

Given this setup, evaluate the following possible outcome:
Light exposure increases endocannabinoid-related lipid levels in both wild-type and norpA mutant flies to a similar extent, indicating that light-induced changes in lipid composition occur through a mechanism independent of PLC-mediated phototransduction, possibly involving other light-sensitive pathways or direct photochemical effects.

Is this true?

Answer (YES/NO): NO